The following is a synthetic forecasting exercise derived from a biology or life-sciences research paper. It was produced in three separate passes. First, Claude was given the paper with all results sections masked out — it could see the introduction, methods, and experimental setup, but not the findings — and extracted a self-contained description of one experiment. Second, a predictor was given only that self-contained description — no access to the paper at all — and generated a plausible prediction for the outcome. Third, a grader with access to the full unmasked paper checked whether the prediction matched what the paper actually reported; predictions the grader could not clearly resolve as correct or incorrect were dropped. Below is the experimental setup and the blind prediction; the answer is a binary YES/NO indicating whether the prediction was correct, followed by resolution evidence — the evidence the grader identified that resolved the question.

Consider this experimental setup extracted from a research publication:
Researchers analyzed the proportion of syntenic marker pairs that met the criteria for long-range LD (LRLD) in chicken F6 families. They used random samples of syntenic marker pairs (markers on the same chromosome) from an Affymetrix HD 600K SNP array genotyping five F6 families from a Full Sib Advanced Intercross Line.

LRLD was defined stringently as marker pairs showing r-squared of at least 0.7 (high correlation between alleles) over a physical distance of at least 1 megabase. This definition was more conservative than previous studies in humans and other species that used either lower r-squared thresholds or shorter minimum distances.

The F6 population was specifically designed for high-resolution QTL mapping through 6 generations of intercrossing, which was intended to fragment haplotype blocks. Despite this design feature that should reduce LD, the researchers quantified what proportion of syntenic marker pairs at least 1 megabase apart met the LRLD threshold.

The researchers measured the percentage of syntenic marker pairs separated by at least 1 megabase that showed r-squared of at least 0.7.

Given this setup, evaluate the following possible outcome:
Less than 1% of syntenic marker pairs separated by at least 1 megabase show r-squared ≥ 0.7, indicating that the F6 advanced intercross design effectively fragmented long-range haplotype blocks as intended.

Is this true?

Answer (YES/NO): NO